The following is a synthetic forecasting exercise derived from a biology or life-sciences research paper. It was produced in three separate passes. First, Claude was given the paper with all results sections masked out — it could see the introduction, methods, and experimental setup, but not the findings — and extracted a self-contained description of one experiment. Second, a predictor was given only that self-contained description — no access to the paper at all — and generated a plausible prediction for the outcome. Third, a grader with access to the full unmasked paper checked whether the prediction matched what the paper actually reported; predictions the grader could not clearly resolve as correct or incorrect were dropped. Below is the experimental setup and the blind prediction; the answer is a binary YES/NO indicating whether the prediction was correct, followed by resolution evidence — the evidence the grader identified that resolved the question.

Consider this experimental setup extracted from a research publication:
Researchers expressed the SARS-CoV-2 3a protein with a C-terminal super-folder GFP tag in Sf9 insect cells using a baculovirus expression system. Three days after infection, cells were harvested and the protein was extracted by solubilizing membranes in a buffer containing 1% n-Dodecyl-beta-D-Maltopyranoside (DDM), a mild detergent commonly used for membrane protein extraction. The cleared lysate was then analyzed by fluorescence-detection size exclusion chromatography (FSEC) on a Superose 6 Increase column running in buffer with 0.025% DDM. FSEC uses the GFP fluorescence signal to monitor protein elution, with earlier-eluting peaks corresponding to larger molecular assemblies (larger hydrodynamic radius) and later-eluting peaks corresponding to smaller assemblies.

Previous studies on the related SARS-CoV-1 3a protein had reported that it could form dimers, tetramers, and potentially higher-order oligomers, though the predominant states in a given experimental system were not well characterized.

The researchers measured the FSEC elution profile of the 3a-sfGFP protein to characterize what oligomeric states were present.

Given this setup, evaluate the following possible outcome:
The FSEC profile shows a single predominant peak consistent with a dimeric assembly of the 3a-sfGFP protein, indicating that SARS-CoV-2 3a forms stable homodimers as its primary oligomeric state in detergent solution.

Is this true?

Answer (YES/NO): NO